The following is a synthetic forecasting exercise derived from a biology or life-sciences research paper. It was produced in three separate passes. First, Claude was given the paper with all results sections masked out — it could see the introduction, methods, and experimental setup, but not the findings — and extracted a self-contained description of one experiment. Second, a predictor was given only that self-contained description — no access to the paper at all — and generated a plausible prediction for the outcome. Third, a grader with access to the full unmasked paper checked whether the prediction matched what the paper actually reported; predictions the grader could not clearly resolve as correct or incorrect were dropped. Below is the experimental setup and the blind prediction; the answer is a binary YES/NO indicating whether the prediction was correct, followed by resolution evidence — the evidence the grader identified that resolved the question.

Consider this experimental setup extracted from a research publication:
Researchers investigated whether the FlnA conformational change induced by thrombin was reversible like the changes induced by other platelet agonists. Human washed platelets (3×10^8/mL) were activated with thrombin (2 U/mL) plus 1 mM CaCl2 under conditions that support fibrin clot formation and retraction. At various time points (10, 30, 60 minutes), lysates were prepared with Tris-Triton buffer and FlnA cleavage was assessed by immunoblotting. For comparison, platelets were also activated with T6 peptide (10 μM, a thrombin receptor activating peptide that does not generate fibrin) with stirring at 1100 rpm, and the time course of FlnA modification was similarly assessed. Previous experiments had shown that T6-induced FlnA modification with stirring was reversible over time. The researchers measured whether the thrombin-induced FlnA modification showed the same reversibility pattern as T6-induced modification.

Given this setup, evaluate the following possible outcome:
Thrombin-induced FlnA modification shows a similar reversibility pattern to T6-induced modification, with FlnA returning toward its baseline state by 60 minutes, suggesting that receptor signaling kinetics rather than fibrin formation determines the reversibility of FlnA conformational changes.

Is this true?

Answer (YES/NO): NO